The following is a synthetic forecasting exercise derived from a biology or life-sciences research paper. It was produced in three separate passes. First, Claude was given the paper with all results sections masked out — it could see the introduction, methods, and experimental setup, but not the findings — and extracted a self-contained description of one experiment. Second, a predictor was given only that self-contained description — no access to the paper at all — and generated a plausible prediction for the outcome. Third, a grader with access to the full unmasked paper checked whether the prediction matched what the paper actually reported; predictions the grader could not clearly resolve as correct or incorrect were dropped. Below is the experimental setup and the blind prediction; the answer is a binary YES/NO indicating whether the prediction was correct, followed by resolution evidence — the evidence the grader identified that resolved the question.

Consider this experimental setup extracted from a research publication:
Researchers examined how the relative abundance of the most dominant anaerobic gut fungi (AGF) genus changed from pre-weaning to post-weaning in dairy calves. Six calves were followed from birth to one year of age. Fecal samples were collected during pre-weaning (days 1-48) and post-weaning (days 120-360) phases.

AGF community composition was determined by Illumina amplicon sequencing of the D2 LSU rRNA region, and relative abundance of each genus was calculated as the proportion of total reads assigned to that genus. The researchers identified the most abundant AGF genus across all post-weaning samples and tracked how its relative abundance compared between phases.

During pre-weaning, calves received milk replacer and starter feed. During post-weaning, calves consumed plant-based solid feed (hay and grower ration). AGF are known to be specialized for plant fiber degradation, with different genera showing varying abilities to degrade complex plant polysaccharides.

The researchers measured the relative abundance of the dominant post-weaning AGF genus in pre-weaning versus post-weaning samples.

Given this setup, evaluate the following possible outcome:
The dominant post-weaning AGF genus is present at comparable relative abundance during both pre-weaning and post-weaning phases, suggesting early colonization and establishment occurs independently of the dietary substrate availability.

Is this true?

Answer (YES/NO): NO